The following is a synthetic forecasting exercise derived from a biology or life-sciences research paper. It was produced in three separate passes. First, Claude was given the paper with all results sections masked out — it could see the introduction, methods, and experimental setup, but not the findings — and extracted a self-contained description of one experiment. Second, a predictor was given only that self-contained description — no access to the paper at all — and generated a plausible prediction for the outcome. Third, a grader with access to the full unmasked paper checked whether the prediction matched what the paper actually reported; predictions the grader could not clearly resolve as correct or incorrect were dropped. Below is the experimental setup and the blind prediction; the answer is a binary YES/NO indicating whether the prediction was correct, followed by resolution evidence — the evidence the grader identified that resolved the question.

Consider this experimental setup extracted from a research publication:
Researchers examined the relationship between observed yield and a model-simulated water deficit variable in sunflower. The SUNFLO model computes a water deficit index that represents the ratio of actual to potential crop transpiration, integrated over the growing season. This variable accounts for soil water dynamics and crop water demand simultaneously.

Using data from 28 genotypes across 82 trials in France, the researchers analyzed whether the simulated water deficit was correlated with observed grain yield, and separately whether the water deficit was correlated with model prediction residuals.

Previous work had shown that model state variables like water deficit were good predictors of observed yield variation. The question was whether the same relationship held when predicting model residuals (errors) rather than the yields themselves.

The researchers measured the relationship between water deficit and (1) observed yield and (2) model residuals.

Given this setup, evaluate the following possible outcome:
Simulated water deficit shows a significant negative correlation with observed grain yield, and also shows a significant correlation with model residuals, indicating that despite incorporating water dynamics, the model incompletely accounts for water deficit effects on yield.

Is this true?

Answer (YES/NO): NO